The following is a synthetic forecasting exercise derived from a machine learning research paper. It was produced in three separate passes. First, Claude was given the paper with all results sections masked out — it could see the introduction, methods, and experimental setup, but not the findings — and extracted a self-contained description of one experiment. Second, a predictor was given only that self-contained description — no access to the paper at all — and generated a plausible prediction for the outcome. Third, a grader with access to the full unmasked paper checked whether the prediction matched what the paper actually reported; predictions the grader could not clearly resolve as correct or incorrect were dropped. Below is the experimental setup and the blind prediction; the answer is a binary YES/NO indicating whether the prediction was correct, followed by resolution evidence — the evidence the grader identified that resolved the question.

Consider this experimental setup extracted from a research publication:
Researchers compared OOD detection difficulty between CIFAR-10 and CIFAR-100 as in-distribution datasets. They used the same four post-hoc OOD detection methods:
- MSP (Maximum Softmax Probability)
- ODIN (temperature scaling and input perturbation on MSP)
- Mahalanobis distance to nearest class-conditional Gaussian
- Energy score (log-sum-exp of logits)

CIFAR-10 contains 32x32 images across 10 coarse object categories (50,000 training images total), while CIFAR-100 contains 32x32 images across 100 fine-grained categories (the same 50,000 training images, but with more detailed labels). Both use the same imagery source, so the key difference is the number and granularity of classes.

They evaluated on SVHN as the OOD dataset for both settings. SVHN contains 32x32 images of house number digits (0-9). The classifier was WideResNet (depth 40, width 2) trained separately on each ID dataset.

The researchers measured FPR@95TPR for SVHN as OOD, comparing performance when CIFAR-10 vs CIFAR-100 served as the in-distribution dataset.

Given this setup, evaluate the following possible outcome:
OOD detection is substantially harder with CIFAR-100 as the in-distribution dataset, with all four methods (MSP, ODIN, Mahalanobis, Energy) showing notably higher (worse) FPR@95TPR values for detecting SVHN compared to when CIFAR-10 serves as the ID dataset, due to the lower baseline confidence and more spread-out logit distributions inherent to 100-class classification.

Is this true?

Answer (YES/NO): YES